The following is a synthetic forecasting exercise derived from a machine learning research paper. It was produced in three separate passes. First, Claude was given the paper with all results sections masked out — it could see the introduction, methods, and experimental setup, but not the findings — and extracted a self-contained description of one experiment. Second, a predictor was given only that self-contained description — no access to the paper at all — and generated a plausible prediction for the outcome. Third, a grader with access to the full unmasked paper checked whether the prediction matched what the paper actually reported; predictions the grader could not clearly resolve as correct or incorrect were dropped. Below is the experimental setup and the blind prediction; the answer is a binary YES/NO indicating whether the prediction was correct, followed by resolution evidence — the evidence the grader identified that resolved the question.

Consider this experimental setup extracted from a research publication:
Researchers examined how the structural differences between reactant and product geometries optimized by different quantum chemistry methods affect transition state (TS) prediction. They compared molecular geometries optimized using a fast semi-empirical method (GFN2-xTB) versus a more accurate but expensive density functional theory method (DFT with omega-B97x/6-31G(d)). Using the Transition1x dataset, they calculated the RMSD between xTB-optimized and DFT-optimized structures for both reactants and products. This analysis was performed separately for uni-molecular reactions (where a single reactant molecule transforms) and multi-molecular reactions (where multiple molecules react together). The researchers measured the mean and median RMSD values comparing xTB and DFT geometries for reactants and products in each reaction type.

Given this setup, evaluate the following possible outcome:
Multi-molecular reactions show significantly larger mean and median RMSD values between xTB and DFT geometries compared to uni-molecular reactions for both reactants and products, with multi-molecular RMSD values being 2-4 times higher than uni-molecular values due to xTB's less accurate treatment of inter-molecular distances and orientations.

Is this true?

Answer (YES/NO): NO